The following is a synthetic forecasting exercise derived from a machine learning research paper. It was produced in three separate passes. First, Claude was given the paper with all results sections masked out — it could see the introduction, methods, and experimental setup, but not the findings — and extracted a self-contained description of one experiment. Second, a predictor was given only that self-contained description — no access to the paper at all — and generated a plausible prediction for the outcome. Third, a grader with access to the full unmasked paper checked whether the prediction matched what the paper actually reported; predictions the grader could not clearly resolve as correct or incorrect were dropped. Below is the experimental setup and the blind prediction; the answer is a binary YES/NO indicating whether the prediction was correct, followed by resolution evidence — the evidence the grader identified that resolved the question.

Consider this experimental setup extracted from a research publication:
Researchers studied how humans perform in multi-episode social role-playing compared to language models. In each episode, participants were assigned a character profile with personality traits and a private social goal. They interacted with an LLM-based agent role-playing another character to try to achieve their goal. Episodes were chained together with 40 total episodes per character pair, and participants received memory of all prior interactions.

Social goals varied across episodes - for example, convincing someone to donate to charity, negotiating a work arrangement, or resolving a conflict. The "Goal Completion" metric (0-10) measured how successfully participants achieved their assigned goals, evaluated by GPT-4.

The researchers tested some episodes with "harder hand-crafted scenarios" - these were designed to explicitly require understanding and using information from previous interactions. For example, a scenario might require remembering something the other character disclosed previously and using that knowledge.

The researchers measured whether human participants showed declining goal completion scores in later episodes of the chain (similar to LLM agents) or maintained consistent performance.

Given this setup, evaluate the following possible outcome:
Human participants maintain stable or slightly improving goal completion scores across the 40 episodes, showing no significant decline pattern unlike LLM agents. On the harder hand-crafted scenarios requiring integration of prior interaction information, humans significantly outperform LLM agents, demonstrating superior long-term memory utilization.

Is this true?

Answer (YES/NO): YES